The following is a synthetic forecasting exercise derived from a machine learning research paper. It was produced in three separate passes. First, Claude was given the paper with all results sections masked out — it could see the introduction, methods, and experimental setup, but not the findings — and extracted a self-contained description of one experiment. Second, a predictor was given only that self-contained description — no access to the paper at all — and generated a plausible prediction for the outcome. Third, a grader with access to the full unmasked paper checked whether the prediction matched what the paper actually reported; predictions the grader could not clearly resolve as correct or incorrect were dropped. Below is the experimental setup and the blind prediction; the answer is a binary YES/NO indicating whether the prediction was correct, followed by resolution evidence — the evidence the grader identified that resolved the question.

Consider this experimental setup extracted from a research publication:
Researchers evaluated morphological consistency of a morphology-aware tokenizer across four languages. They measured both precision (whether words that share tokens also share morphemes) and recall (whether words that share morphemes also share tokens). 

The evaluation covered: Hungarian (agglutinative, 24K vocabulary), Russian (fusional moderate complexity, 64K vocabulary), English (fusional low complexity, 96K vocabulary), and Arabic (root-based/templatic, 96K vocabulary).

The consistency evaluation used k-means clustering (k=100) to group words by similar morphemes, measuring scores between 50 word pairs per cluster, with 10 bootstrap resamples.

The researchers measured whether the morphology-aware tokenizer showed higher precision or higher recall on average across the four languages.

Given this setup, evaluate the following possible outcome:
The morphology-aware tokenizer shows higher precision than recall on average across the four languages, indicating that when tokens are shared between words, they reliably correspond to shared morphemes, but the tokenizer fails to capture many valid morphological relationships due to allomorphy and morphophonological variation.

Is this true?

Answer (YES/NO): YES